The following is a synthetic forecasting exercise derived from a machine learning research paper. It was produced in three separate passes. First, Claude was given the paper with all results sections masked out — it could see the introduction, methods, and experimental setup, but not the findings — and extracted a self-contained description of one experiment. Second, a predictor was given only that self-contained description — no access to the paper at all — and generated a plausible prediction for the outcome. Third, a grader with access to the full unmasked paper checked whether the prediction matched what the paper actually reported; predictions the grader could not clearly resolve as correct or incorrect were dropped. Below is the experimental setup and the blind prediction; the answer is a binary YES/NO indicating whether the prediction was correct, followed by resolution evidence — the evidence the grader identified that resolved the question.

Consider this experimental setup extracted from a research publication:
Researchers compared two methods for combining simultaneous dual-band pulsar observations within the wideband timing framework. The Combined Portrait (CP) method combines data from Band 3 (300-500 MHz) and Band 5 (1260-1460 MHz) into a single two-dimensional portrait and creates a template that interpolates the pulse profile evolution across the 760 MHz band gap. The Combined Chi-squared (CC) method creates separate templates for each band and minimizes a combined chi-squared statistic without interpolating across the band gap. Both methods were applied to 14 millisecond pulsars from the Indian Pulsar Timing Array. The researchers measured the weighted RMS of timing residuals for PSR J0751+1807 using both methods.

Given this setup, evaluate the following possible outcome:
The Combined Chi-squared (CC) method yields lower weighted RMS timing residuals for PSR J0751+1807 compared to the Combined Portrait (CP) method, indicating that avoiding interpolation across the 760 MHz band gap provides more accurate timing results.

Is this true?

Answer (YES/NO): NO